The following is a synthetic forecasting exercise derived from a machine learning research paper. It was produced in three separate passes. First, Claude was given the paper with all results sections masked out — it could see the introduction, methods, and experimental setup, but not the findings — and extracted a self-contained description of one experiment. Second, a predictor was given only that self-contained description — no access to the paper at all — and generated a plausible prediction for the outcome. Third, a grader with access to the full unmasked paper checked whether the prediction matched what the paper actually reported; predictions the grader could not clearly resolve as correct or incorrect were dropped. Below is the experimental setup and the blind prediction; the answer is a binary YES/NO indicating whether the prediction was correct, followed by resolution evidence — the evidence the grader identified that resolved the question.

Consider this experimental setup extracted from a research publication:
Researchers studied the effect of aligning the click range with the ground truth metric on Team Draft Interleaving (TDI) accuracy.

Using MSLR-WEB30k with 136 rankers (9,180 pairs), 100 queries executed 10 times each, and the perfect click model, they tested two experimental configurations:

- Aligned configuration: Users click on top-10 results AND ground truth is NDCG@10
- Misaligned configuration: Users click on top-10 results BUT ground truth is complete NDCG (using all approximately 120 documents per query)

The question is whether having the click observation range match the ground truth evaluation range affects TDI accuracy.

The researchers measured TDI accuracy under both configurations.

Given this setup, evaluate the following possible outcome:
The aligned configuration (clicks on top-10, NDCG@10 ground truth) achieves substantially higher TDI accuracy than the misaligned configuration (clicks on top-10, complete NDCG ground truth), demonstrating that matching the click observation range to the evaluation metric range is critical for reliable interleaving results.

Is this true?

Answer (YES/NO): NO